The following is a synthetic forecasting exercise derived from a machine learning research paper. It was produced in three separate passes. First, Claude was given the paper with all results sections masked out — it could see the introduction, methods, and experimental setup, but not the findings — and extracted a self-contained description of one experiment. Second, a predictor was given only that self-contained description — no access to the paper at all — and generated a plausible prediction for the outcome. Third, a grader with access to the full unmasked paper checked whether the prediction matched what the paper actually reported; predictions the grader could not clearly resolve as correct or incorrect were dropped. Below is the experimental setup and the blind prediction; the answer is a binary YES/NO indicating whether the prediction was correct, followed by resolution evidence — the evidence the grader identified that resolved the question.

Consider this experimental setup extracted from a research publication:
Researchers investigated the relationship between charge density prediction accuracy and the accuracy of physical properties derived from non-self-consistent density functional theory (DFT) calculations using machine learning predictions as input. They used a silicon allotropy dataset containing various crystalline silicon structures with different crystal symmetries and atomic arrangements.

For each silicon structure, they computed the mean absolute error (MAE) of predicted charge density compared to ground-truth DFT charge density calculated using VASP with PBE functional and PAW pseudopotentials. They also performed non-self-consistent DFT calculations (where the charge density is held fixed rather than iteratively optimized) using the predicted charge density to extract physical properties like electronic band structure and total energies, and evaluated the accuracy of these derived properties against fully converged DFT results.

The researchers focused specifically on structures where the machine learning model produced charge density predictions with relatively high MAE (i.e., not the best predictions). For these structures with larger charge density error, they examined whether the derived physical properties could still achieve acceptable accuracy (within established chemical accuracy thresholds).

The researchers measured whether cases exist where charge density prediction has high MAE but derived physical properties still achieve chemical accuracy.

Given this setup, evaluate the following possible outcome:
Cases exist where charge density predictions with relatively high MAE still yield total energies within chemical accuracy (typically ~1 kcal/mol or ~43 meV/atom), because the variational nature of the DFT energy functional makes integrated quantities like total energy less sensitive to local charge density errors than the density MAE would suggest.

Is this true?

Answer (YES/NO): NO